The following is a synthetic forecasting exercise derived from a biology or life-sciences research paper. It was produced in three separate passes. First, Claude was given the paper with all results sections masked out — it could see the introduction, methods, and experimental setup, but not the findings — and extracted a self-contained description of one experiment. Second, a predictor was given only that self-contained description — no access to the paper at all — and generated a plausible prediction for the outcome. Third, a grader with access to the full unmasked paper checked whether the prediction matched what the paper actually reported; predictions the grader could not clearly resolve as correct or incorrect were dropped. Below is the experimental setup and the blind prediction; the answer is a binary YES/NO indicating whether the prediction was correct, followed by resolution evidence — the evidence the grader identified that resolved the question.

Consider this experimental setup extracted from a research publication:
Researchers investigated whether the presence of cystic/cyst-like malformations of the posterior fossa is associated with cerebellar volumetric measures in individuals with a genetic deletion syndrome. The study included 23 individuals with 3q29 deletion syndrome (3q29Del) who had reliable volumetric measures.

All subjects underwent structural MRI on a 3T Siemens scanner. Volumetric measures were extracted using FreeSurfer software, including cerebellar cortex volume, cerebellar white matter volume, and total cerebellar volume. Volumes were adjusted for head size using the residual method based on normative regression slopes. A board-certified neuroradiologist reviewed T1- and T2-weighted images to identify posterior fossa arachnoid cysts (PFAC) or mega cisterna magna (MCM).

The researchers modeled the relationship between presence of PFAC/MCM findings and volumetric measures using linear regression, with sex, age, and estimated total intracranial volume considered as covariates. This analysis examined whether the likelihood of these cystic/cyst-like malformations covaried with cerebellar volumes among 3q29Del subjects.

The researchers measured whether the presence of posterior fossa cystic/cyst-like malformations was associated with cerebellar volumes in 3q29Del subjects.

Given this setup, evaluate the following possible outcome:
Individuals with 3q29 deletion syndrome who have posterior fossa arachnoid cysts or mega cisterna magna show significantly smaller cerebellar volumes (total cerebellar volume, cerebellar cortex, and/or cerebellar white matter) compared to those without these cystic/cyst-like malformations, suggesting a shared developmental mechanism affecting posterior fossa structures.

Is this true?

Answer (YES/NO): NO